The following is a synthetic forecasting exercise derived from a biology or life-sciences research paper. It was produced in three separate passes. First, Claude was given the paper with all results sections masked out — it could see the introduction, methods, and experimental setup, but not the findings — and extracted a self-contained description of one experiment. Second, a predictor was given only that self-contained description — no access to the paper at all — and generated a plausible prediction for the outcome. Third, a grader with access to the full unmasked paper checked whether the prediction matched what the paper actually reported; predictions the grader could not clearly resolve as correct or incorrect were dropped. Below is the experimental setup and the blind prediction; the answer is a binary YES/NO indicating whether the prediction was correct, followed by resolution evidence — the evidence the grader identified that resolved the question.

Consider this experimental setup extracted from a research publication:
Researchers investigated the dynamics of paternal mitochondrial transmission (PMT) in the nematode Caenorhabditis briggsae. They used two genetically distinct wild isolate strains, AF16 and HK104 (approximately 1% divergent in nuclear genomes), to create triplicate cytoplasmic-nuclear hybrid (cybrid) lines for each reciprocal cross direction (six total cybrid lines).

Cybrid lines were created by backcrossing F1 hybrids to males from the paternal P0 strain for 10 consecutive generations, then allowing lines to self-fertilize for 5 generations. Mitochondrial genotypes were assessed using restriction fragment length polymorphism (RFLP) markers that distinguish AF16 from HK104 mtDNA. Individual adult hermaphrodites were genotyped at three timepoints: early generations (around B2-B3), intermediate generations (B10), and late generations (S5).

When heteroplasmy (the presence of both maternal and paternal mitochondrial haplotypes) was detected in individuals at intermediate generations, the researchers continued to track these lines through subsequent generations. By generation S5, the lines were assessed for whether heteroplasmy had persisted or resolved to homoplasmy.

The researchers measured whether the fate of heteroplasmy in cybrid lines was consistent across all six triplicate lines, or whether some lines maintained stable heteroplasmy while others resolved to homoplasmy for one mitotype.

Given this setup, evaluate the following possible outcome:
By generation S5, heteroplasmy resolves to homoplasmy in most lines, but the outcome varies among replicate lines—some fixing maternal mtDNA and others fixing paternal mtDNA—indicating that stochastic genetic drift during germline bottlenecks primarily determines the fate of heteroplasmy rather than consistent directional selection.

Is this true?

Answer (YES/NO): NO